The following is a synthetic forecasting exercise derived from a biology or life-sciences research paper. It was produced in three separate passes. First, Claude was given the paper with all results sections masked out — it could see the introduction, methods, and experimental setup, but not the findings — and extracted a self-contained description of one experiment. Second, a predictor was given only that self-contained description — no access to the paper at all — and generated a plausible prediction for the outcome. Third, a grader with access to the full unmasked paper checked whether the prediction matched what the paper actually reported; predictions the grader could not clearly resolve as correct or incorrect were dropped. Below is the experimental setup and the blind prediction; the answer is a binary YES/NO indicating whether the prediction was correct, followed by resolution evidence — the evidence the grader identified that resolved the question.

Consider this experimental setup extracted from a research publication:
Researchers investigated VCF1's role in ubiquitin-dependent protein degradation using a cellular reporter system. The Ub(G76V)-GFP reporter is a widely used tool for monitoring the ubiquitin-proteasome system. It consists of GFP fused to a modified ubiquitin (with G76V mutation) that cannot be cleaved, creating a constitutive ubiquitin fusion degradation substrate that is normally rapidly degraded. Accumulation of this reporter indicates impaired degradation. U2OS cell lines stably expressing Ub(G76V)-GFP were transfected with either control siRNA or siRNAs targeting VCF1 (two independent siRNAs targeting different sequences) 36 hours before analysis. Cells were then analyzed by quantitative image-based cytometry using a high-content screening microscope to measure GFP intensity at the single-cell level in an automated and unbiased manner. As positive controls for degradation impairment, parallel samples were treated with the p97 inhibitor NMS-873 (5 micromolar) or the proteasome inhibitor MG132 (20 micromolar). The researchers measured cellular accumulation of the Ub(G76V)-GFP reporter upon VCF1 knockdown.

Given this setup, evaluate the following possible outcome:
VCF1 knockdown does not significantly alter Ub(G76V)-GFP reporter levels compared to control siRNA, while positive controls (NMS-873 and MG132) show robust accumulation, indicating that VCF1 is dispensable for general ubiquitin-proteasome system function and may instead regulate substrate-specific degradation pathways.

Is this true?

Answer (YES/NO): NO